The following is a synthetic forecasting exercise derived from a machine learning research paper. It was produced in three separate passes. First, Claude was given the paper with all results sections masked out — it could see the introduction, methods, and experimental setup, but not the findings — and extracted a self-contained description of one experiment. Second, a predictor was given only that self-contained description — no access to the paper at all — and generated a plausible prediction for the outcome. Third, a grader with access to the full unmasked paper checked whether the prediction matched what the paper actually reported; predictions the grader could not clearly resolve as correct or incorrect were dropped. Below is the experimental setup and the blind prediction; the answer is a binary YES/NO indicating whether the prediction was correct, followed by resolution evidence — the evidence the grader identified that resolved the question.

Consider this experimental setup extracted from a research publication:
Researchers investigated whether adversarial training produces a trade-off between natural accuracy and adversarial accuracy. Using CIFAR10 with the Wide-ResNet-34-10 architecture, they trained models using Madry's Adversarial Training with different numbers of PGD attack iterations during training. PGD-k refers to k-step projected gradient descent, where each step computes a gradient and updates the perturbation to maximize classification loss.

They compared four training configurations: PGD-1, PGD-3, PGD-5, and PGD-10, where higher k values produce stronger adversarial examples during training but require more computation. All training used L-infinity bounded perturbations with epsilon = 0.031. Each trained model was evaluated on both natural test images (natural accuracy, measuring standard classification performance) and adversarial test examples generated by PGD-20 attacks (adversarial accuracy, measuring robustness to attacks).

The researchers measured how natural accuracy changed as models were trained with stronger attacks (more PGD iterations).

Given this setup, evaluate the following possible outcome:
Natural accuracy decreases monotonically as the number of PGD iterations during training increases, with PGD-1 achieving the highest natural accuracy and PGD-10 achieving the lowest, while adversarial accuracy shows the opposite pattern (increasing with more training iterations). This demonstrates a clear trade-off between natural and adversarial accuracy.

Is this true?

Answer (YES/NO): NO